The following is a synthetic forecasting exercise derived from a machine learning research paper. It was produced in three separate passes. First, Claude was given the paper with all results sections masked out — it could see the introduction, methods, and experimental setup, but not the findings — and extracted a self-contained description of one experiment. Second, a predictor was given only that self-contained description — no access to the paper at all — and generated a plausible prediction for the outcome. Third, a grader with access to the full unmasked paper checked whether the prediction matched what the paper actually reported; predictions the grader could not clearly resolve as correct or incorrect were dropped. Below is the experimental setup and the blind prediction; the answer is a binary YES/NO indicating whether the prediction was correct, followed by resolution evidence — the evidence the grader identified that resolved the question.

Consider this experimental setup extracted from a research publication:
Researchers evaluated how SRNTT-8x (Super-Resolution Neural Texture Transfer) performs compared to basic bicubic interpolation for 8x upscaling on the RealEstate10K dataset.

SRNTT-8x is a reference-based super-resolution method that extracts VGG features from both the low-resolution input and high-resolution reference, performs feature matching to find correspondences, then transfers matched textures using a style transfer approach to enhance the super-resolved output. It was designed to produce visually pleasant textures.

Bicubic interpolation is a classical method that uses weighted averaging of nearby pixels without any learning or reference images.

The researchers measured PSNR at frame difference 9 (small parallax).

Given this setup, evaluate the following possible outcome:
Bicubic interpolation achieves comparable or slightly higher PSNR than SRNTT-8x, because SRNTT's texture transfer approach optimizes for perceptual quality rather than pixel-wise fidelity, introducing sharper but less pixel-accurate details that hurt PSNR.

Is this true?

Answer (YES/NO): YES